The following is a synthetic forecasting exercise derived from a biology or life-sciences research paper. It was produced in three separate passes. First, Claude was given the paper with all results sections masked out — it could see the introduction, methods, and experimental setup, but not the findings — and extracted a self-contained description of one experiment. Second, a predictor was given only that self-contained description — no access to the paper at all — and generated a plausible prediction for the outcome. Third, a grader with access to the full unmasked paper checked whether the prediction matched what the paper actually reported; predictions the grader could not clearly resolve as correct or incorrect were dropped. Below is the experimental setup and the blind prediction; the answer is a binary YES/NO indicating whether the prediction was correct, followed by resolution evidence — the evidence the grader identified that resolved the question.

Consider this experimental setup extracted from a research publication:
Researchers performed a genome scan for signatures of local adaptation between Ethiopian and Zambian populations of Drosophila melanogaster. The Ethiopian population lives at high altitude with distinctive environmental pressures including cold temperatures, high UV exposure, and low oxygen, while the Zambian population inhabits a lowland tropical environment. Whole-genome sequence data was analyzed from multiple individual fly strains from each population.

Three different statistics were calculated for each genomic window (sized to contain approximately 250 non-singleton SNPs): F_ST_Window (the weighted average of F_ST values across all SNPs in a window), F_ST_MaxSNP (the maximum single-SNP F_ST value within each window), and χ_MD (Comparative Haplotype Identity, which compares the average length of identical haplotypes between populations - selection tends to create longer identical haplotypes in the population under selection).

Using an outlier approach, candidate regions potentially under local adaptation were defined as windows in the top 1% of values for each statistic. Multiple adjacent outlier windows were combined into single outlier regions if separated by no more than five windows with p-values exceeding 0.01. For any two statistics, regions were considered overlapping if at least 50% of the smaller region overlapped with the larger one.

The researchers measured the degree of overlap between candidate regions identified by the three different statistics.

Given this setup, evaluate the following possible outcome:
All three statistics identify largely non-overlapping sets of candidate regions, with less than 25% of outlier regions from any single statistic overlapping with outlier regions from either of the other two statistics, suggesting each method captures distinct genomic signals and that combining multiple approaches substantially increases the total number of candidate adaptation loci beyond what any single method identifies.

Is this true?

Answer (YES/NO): NO